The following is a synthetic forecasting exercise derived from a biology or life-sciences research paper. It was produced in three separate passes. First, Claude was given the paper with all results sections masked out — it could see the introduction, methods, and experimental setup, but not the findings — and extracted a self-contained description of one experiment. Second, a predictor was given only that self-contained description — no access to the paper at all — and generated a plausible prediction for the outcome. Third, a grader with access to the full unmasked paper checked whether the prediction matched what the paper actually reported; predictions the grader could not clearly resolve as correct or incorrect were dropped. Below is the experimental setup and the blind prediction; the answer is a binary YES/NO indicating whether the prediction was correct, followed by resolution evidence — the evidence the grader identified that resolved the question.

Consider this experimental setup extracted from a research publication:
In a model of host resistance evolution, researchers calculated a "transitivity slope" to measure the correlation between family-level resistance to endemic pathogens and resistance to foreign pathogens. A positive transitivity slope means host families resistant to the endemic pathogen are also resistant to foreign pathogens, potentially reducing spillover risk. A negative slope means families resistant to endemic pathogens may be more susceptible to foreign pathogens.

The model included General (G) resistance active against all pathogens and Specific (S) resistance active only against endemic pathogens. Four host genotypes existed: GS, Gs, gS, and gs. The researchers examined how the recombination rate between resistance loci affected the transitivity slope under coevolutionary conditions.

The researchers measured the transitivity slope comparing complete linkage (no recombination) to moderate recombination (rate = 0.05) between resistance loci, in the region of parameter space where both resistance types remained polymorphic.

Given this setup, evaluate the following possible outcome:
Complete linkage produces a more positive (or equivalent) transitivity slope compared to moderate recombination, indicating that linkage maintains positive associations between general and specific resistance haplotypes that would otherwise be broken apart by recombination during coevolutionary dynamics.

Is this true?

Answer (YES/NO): NO